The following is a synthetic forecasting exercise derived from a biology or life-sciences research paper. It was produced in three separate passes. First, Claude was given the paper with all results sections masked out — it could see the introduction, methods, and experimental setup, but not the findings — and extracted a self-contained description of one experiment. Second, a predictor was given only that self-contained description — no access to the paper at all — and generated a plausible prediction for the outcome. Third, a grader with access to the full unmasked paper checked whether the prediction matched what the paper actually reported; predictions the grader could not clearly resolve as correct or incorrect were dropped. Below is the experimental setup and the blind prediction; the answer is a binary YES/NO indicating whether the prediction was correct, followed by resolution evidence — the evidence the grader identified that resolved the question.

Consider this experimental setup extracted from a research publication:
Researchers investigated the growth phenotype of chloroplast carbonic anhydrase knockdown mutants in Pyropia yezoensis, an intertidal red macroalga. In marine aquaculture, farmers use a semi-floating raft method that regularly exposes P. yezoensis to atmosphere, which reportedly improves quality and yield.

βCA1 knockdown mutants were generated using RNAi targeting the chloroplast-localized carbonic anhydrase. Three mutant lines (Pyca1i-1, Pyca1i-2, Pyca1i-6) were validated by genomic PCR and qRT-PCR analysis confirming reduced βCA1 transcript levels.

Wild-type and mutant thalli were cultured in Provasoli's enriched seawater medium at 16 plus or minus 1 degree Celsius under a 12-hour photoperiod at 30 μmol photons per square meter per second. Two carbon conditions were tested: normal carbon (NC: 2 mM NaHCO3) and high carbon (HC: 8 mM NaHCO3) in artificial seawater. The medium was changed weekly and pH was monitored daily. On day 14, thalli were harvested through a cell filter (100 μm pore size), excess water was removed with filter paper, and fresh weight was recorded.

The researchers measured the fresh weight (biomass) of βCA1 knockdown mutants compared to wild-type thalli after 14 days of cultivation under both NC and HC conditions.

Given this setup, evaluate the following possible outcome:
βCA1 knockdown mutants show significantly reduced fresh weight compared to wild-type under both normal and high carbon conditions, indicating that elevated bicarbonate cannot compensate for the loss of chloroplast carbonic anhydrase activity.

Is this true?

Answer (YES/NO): YES